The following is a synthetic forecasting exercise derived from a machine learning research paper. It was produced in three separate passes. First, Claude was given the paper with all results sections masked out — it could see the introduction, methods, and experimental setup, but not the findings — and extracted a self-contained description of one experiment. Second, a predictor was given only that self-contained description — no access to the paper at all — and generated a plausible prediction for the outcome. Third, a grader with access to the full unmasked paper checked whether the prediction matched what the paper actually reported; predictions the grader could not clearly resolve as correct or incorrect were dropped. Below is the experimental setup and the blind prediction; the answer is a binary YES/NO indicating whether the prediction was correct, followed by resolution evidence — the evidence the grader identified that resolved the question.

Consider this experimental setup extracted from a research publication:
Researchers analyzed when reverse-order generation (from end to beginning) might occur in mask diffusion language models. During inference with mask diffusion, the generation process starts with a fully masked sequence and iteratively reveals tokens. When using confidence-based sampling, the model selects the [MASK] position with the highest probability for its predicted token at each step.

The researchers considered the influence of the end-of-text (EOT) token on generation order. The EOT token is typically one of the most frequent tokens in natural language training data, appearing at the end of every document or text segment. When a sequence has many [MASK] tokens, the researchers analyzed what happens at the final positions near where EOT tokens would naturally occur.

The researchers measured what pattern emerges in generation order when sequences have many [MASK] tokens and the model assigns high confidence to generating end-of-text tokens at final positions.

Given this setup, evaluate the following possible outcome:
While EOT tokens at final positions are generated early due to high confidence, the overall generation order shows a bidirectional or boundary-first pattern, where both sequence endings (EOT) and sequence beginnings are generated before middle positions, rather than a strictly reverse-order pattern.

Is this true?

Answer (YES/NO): NO